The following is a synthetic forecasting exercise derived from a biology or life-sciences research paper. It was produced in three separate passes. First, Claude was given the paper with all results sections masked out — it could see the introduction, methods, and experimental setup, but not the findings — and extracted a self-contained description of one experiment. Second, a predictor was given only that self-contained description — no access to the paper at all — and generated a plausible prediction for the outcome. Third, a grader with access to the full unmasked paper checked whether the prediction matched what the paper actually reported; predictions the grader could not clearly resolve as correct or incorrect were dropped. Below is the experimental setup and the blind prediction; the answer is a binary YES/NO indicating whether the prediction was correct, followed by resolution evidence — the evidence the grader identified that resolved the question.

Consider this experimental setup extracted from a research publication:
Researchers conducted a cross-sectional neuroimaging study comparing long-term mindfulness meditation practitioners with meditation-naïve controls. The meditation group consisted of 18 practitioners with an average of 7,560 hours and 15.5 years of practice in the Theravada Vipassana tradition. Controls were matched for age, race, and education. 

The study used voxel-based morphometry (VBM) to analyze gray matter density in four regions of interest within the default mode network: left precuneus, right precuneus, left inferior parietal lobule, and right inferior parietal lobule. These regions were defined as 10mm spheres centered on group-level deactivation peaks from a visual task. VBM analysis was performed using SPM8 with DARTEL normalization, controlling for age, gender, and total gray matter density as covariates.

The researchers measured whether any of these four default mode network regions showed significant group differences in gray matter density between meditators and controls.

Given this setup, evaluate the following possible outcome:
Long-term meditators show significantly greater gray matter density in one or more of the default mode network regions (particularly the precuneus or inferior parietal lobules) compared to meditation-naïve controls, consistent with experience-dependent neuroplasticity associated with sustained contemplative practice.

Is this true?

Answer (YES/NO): NO